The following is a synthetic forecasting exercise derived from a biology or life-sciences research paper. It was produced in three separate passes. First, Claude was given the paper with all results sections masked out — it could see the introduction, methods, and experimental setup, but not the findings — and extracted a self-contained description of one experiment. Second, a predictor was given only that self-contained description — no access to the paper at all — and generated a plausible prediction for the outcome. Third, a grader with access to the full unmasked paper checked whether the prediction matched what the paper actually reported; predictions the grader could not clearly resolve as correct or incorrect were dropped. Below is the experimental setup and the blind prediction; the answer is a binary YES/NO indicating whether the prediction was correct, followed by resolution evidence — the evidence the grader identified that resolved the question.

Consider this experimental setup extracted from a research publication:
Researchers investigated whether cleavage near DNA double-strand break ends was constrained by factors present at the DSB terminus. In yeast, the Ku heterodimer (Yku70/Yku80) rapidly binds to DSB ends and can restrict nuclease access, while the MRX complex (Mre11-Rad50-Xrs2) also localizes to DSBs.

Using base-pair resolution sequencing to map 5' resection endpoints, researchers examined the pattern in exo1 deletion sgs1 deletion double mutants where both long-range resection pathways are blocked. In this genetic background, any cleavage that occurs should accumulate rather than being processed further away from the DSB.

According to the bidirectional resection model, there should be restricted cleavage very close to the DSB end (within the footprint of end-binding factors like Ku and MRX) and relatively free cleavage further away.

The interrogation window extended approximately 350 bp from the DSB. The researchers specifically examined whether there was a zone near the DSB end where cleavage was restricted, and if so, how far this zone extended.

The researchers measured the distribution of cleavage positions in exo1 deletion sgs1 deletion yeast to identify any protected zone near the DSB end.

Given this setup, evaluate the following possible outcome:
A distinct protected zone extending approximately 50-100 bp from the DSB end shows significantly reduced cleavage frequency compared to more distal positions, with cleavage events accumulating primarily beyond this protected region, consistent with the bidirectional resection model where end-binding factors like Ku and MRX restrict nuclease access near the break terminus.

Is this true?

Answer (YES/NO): NO